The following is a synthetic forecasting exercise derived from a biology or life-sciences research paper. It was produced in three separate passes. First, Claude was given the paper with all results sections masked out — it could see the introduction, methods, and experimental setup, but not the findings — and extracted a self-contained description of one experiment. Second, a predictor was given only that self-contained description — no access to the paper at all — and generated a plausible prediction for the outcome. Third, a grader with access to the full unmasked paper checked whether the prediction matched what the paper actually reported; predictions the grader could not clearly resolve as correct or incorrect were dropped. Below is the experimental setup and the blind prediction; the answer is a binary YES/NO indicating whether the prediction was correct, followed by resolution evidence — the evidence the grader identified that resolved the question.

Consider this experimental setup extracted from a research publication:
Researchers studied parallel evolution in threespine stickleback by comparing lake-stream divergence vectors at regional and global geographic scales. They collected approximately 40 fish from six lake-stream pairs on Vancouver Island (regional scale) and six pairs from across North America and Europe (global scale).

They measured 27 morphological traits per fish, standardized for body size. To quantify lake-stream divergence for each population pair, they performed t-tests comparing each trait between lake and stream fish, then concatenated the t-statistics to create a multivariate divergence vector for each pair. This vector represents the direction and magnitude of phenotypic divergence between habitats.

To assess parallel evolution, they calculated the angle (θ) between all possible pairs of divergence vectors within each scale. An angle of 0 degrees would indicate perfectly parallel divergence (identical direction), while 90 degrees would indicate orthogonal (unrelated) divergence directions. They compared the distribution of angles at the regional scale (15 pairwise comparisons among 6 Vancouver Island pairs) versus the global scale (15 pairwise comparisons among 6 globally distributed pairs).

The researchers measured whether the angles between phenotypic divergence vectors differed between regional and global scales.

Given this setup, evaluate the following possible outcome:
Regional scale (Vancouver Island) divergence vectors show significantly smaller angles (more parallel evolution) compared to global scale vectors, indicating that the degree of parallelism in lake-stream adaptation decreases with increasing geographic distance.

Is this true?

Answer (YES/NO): YES